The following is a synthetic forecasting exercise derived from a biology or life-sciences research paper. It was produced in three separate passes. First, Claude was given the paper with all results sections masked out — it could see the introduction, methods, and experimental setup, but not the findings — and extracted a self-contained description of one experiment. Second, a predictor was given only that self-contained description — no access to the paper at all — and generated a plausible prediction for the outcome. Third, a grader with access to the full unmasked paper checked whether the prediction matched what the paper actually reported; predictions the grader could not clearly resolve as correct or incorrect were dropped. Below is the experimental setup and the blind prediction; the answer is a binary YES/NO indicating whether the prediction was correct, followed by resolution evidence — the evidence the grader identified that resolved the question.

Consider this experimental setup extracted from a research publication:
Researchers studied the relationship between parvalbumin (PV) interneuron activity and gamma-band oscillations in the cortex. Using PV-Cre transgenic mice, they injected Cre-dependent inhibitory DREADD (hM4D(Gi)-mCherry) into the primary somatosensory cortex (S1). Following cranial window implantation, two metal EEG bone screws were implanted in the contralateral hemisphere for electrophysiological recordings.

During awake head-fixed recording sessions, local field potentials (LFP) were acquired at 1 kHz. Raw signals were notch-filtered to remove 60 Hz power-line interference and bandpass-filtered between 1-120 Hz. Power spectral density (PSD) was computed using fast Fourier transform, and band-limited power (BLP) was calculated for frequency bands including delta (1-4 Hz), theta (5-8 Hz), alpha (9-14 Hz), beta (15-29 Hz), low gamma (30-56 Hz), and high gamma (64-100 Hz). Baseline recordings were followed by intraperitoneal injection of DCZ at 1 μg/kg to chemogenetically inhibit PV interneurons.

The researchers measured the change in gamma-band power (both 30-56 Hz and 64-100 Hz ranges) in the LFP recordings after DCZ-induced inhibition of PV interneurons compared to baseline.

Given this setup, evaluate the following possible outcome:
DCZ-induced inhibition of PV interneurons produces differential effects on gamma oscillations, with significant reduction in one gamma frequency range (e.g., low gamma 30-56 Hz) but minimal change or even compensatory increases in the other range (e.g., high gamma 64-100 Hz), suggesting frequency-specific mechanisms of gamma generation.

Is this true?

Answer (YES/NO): YES